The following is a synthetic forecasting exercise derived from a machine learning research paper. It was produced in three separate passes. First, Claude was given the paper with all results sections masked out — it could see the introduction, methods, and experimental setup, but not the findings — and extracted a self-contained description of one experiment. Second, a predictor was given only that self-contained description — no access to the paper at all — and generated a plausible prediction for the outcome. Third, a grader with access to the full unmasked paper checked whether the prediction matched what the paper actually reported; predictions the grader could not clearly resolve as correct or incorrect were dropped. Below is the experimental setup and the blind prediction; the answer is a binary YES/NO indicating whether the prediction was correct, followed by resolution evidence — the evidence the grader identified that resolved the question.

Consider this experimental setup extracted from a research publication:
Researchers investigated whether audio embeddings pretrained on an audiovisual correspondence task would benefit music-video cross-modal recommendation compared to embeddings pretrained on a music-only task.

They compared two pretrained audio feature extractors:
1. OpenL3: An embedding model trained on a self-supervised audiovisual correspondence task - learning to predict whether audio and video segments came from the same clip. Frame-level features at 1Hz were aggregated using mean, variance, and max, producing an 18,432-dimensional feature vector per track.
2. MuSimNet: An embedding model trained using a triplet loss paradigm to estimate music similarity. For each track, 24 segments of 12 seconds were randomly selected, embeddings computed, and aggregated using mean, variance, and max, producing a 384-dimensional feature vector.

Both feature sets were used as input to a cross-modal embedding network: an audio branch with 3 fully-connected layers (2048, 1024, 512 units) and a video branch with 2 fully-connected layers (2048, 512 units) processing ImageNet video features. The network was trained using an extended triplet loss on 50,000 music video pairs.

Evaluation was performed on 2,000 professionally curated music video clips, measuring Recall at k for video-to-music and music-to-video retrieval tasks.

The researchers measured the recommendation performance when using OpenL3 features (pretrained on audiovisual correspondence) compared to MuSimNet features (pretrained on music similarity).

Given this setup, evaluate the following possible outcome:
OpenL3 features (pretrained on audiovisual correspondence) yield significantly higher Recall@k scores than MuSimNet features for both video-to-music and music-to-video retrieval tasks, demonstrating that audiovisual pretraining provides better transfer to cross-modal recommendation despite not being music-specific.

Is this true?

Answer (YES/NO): YES